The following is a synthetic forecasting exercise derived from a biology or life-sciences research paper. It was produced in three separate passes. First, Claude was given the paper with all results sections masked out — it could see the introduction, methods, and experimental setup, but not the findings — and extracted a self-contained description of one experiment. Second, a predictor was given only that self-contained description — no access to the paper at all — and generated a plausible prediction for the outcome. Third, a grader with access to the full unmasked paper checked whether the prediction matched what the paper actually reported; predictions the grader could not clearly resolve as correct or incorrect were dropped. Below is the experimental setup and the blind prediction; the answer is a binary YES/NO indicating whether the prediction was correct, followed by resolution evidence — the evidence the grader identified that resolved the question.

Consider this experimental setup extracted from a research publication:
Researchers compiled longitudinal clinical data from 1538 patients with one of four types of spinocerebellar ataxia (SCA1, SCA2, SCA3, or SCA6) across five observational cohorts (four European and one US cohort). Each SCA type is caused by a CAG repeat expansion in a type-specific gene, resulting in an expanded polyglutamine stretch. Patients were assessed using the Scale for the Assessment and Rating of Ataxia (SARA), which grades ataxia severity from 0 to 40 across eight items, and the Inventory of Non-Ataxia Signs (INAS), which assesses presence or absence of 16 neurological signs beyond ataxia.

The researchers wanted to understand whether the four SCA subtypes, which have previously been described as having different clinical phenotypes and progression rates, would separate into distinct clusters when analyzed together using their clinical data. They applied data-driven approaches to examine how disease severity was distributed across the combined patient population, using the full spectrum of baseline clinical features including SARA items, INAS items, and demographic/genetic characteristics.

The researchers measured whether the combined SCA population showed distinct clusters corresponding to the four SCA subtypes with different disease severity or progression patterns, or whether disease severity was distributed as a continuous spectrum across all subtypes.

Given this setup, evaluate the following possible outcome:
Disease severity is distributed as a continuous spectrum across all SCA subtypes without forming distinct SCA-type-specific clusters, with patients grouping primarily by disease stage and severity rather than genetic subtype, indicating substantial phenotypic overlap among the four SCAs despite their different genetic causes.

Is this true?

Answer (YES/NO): YES